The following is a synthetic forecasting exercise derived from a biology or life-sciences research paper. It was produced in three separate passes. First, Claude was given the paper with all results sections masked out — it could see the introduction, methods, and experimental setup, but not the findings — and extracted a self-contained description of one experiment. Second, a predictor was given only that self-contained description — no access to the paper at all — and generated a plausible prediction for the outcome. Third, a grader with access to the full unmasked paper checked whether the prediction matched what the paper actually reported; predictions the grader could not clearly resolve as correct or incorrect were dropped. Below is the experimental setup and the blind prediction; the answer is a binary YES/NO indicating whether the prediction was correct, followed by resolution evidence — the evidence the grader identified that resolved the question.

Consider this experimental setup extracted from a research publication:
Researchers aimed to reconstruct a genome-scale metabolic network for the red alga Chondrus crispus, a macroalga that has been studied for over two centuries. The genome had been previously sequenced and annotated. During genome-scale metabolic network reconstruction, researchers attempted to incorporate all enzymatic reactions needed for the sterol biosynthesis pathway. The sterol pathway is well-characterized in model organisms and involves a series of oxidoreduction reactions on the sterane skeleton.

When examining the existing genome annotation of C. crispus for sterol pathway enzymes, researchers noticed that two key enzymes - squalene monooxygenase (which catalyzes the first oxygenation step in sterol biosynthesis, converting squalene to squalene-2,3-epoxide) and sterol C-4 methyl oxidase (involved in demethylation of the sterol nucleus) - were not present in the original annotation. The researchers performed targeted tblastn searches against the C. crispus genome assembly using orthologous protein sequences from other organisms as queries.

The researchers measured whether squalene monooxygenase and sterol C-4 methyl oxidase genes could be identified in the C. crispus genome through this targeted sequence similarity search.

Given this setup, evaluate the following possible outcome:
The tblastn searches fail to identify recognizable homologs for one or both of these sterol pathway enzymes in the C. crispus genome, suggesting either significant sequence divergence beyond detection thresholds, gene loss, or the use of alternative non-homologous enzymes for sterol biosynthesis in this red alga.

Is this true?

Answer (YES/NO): NO